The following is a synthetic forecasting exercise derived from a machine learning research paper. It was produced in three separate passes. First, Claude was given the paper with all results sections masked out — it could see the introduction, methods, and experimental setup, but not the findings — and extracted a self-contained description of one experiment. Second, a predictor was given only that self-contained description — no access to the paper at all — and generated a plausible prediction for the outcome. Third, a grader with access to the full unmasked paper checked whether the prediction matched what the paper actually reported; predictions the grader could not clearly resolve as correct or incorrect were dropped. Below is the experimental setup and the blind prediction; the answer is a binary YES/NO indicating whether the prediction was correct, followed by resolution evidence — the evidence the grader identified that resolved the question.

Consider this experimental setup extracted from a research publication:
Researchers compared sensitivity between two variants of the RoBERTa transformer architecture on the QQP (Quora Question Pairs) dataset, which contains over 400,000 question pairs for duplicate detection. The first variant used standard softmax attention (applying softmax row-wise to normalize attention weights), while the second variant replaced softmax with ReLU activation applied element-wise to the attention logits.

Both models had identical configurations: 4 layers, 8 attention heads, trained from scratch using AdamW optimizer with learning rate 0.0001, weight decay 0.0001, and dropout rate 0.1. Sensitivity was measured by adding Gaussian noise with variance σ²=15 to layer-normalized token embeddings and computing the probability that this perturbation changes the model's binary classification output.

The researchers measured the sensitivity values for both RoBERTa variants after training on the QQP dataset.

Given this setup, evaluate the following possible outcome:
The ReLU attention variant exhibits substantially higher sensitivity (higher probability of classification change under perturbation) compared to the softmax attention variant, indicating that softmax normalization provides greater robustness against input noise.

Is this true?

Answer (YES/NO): NO